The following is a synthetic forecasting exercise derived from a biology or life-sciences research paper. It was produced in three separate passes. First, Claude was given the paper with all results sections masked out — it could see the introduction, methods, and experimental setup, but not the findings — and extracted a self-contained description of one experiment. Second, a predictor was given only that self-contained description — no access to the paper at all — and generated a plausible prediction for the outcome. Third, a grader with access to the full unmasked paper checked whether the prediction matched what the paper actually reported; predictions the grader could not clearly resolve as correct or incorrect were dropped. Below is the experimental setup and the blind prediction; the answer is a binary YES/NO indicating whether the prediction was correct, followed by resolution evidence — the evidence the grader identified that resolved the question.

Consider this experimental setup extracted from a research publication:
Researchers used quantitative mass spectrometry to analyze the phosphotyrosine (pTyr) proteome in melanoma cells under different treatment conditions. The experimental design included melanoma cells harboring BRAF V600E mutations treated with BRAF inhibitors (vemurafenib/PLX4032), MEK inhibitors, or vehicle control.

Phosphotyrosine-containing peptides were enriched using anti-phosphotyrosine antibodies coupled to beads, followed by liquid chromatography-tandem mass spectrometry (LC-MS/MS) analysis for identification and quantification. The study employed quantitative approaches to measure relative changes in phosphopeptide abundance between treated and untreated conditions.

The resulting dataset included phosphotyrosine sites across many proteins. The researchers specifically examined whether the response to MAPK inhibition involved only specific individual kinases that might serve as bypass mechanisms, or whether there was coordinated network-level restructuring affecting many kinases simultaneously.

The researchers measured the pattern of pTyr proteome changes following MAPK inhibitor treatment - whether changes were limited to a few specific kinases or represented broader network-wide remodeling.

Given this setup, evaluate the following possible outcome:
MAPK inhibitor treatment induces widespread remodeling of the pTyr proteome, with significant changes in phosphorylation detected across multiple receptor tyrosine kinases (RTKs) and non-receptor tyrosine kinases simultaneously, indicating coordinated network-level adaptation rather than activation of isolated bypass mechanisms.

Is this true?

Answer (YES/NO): YES